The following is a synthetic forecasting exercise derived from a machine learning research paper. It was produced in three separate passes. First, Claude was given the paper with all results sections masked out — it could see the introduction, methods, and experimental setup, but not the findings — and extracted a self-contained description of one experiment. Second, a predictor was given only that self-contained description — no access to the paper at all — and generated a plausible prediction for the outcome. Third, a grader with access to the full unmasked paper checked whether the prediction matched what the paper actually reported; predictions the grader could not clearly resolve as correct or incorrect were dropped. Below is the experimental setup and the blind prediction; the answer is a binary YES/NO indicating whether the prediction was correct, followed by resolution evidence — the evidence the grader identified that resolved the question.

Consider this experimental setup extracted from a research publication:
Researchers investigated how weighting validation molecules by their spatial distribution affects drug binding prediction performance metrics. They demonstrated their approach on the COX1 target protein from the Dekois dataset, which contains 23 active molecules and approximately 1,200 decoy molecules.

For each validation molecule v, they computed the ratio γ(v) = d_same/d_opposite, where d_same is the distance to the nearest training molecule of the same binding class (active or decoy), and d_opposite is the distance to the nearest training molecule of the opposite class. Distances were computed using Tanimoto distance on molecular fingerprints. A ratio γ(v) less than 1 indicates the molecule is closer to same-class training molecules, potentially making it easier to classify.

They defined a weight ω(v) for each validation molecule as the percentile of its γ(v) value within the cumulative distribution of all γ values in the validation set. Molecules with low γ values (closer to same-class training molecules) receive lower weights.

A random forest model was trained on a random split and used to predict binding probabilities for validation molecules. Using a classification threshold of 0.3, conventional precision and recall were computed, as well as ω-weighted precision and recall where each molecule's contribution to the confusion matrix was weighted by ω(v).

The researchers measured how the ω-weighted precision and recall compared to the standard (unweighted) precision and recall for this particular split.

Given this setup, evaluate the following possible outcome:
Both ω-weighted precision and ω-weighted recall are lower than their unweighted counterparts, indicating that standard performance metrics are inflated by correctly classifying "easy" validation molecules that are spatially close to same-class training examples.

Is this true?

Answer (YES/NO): YES